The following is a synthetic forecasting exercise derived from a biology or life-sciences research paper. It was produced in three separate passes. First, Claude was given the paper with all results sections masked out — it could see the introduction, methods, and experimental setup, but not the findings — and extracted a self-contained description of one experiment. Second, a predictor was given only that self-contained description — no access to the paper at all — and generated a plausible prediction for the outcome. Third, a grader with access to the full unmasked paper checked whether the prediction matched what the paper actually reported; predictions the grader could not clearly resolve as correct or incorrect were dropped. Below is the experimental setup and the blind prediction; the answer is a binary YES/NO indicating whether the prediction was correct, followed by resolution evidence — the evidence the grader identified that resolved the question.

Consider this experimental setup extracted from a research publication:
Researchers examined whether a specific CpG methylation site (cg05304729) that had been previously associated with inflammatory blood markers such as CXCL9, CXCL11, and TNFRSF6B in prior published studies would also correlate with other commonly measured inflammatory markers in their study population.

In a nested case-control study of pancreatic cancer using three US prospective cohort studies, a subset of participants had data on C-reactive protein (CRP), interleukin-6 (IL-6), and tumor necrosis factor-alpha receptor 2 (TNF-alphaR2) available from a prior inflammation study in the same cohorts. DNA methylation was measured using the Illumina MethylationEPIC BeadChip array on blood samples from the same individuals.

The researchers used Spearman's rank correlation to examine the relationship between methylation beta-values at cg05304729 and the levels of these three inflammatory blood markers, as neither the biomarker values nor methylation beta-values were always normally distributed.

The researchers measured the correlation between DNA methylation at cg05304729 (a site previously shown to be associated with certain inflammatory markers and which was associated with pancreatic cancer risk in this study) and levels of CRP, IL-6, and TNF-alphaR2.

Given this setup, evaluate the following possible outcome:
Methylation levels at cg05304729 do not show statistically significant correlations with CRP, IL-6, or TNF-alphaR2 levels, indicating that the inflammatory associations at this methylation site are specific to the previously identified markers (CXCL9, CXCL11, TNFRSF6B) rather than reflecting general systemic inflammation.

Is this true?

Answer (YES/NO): YES